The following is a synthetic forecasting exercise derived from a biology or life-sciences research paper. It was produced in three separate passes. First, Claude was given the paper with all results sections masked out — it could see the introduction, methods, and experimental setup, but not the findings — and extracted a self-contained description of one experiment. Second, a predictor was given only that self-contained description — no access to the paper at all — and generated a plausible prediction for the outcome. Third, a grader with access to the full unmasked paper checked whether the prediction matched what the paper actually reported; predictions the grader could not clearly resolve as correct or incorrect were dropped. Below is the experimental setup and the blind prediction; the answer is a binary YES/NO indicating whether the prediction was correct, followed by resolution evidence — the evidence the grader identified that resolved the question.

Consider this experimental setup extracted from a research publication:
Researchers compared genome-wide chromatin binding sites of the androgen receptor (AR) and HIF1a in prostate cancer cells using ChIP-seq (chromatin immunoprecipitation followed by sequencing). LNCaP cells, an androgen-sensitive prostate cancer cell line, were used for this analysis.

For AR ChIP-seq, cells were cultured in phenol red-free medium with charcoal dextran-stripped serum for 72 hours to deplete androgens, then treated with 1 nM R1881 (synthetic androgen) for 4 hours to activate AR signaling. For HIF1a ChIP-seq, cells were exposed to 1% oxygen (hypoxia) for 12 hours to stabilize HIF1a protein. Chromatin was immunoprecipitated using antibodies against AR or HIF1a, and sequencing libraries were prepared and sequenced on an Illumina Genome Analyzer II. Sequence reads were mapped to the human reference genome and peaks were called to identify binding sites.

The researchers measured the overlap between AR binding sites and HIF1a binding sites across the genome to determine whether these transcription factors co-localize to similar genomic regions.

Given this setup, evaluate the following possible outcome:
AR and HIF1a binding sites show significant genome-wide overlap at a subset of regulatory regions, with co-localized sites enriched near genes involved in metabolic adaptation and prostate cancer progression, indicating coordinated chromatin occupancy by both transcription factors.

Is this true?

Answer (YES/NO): NO